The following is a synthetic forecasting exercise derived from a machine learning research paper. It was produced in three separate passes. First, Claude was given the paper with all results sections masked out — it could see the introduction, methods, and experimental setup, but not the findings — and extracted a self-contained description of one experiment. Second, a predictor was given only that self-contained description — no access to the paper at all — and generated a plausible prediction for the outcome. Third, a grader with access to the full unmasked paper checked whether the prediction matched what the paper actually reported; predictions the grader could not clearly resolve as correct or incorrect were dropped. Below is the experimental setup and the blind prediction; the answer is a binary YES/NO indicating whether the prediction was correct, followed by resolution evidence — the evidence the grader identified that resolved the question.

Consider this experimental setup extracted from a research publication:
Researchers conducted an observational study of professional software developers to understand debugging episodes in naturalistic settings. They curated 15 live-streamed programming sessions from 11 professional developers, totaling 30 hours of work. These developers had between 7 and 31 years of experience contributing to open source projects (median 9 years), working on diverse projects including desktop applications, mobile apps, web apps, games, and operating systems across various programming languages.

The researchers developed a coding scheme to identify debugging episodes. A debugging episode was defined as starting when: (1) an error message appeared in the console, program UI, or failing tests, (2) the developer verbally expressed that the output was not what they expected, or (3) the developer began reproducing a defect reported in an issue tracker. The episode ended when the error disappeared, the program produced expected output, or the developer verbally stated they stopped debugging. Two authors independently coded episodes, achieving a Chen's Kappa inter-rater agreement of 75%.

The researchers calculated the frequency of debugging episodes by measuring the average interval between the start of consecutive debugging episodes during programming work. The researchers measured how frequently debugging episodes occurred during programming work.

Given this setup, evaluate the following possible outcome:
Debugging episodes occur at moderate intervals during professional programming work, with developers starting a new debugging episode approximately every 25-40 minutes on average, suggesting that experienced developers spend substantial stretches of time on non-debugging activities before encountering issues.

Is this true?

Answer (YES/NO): NO